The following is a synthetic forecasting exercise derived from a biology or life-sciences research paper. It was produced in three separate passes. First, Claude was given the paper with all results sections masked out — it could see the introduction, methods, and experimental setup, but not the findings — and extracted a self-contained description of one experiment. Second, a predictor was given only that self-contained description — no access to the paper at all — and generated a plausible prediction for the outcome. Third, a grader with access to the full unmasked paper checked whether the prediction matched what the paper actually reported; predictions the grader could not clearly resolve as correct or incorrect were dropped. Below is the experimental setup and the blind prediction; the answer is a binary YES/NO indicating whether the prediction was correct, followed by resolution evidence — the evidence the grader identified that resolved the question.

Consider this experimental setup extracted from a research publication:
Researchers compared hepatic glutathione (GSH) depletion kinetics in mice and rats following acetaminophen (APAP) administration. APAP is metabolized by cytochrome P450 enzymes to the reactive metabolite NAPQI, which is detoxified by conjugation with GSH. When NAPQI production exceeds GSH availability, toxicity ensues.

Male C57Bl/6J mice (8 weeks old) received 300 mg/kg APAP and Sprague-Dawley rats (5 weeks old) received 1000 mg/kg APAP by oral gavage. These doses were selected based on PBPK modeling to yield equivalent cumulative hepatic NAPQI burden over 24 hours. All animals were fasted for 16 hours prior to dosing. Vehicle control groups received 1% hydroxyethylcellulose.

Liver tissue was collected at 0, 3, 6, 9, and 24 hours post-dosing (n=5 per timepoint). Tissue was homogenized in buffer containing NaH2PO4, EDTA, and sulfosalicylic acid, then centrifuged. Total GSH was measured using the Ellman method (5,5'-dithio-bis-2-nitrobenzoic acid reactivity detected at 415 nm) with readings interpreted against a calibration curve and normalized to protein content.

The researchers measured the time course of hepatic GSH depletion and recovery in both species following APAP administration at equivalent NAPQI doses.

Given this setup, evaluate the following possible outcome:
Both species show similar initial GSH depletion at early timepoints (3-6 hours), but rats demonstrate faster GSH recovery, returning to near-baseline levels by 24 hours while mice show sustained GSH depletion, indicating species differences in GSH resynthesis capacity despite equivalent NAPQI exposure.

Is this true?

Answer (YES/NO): YES